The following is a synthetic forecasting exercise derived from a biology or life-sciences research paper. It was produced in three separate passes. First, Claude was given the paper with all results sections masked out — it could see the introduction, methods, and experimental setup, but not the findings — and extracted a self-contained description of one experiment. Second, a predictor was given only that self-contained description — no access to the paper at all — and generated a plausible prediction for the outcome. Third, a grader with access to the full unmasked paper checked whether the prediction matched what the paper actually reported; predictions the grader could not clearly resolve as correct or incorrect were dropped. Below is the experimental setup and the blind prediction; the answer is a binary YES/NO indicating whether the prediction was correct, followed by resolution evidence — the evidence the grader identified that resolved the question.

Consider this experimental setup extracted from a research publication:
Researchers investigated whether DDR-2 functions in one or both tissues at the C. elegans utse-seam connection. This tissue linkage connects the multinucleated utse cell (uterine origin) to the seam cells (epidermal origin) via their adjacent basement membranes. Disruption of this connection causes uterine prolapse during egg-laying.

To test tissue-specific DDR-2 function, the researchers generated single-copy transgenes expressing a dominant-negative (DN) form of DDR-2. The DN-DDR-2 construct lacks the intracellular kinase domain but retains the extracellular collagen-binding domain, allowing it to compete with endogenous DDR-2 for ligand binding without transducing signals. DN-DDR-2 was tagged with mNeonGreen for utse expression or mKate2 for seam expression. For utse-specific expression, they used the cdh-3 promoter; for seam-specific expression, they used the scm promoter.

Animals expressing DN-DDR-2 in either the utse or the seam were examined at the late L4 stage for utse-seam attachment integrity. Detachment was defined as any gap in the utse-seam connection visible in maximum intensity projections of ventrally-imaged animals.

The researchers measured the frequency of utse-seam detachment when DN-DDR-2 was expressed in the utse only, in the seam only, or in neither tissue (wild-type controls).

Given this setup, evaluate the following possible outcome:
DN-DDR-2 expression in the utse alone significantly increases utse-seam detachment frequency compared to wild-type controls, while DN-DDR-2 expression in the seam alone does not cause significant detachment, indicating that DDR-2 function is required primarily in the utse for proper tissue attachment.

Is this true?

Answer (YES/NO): NO